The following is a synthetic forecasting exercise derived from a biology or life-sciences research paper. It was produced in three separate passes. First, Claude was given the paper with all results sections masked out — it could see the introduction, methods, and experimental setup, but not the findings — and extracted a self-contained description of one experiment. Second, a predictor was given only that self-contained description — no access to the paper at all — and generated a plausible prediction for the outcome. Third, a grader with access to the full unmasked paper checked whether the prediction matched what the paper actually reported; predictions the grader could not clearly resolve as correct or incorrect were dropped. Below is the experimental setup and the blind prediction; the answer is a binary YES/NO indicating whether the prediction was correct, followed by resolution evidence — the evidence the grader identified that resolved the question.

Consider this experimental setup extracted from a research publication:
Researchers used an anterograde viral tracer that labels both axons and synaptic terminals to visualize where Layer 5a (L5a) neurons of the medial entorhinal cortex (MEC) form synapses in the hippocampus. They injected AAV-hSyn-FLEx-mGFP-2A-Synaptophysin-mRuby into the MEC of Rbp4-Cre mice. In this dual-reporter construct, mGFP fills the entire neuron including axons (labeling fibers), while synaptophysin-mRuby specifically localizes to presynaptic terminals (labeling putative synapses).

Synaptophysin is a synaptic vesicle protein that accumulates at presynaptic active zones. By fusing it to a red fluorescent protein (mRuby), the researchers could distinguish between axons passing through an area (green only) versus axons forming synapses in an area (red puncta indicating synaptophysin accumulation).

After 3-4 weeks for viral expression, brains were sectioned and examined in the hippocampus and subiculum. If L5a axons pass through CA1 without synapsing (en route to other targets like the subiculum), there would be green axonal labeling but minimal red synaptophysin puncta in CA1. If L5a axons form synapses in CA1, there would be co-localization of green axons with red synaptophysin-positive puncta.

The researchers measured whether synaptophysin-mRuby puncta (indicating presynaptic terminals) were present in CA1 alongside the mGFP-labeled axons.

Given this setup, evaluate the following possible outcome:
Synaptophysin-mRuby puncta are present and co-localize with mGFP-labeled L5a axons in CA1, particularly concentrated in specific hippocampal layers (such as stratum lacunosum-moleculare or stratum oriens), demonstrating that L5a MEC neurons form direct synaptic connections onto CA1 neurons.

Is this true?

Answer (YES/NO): NO